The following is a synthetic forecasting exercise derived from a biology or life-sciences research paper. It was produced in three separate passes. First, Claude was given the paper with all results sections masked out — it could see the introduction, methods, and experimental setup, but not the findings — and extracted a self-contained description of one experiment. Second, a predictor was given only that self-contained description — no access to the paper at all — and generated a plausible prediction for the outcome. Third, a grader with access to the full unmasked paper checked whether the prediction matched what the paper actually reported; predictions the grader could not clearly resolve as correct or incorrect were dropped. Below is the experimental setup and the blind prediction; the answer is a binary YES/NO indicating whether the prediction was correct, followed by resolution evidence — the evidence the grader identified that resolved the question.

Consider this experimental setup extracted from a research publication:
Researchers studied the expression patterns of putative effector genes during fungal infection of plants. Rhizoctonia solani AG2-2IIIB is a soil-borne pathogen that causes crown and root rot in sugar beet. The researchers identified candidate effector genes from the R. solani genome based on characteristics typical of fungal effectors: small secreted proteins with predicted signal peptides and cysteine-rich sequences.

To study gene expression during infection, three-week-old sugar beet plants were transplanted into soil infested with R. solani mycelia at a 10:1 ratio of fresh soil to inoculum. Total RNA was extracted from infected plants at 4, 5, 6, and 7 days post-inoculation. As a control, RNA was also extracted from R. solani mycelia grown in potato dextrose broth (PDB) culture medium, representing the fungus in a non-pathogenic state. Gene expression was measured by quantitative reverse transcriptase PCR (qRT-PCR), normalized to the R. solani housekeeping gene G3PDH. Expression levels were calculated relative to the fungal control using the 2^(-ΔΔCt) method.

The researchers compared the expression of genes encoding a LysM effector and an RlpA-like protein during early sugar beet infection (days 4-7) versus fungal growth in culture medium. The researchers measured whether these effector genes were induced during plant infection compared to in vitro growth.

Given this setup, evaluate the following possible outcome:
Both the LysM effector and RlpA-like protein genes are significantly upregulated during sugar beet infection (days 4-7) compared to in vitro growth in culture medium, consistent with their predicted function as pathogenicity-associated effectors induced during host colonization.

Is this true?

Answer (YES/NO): YES